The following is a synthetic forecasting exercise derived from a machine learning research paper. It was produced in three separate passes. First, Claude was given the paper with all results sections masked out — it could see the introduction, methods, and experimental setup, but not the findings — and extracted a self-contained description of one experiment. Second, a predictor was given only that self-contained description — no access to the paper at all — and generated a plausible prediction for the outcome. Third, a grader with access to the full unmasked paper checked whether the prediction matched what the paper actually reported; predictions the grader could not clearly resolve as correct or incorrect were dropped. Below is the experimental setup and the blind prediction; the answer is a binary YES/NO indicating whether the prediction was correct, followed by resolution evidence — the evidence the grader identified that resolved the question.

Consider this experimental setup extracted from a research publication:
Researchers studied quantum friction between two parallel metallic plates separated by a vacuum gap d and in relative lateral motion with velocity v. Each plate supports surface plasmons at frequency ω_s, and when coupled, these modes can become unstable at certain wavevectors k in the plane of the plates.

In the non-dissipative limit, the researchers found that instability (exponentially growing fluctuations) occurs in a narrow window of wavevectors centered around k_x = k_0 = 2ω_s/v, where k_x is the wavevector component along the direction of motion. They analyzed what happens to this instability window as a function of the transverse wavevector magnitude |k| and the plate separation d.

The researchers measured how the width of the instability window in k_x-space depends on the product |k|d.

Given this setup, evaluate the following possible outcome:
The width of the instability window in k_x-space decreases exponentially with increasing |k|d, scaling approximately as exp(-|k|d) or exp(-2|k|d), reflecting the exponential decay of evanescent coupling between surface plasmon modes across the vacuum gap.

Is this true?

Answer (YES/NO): YES